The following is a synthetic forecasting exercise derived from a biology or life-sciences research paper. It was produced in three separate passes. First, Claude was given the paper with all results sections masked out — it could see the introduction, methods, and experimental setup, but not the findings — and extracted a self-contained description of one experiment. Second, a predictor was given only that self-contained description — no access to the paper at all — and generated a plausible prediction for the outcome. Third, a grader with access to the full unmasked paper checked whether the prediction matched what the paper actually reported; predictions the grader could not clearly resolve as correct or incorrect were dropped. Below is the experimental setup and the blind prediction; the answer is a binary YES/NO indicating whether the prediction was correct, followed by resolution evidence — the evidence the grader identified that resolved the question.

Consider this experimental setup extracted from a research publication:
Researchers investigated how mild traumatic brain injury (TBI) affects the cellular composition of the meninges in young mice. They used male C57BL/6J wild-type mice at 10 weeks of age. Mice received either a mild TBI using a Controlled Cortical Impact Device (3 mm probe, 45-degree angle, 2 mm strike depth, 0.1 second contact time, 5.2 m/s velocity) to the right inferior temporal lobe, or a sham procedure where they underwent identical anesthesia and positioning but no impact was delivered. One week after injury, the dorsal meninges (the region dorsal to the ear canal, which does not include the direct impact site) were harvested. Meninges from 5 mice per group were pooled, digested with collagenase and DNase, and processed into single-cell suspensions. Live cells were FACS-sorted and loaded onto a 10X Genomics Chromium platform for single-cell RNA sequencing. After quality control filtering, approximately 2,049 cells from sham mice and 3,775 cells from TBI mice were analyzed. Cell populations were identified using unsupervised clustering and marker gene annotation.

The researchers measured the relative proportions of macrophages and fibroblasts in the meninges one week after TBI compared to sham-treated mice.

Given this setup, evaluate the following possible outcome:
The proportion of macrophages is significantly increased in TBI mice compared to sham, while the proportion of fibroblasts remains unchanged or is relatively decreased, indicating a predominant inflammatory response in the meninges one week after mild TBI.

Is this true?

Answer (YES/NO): NO